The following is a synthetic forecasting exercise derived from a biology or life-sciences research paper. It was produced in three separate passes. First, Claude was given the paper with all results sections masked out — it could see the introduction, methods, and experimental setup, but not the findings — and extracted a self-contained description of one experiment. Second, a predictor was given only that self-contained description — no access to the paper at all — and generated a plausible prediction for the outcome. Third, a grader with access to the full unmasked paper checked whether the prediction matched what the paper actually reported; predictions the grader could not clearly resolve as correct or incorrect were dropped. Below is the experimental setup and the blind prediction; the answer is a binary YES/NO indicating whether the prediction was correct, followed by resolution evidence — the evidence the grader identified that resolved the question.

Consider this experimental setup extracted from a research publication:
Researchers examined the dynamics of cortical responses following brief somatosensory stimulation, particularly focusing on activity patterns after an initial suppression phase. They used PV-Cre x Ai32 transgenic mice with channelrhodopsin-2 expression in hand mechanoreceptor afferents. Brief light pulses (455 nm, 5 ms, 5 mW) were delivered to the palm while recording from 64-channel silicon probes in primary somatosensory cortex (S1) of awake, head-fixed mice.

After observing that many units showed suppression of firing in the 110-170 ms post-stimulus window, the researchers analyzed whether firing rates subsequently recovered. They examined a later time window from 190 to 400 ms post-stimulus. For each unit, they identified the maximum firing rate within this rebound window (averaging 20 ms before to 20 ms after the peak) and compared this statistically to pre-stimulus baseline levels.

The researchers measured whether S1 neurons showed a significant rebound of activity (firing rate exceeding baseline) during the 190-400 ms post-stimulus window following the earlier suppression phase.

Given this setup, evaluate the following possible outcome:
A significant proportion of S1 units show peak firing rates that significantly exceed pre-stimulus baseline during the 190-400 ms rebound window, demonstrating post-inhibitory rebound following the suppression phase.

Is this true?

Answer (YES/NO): YES